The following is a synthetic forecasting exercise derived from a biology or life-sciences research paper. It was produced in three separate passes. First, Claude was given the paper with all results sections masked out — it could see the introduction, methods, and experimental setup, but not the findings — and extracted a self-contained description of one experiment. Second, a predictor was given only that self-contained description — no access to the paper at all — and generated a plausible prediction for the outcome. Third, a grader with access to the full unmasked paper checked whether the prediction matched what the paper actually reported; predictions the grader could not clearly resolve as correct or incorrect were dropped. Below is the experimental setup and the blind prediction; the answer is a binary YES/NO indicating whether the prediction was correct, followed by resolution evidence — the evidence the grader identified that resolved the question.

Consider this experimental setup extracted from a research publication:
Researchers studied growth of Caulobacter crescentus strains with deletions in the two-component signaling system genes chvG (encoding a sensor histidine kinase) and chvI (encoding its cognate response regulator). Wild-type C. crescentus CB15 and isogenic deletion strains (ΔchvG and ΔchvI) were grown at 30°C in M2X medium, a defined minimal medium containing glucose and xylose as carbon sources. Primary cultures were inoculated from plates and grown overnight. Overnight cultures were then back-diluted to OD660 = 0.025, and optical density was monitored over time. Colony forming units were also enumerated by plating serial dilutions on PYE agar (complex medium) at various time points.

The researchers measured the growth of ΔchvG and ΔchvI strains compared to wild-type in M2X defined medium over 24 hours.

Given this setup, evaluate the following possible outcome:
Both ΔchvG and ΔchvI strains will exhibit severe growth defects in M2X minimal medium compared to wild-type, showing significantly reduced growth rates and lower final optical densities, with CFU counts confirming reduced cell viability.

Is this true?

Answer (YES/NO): NO